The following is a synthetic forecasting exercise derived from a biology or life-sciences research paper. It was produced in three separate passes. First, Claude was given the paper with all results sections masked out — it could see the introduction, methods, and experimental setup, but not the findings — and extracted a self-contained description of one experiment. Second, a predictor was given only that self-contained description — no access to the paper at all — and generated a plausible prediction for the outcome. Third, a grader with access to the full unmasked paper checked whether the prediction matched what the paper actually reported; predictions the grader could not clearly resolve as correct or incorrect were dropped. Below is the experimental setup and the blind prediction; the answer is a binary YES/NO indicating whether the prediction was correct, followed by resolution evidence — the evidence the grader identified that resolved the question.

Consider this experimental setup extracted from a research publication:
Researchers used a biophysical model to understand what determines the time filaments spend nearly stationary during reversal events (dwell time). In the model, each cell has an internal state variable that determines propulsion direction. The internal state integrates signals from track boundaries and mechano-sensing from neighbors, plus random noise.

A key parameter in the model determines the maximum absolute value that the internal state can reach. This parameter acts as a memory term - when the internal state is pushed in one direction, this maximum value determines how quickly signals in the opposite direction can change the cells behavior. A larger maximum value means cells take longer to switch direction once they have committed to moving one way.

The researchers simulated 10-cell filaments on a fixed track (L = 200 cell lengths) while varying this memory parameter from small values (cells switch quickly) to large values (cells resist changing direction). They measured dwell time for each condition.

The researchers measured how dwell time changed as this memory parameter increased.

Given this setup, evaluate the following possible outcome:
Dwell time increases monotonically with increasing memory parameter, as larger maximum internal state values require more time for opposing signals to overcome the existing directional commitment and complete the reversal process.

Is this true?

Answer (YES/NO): NO